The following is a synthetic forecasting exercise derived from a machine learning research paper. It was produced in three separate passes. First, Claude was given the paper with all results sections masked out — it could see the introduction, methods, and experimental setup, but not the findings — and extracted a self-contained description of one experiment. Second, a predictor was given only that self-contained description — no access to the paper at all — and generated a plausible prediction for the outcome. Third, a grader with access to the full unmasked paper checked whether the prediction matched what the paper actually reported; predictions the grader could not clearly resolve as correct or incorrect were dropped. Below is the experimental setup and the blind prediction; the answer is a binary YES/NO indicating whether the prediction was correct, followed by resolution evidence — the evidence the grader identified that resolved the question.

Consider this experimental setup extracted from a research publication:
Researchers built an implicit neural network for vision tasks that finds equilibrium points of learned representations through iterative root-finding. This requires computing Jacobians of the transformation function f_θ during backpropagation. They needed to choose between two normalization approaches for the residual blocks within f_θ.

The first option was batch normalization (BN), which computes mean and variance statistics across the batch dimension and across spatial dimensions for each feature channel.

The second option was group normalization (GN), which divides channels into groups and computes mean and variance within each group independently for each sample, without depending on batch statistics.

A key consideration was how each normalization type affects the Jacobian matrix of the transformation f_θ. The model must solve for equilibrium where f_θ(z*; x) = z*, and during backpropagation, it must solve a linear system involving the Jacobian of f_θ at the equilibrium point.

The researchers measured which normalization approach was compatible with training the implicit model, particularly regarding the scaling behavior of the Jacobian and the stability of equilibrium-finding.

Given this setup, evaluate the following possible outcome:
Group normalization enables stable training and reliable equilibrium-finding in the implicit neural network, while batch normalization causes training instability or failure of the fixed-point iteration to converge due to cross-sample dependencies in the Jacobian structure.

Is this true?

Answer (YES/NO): NO